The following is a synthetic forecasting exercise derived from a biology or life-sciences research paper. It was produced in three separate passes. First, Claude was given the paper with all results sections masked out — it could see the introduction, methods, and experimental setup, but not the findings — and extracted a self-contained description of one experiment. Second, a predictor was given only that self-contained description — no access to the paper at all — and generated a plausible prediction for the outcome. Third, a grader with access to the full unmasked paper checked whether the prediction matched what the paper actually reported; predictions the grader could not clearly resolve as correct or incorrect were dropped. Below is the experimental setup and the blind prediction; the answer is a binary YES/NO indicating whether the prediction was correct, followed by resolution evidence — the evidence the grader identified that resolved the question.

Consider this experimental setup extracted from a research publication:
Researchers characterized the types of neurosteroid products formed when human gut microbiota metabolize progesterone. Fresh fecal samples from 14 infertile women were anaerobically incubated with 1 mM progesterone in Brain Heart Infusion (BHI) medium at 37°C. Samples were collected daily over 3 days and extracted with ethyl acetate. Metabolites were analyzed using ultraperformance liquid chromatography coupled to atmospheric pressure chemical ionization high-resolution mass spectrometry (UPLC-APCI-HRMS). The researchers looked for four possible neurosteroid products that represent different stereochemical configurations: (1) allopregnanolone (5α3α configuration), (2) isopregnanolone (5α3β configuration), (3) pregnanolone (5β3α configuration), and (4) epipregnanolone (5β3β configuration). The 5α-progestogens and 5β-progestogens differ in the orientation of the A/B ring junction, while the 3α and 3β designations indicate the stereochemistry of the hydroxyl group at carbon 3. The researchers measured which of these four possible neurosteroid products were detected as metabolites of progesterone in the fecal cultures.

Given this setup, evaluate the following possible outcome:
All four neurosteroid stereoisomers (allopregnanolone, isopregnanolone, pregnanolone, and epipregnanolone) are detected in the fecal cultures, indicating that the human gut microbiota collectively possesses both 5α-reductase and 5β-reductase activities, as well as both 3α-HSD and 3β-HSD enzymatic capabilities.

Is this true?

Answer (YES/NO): YES